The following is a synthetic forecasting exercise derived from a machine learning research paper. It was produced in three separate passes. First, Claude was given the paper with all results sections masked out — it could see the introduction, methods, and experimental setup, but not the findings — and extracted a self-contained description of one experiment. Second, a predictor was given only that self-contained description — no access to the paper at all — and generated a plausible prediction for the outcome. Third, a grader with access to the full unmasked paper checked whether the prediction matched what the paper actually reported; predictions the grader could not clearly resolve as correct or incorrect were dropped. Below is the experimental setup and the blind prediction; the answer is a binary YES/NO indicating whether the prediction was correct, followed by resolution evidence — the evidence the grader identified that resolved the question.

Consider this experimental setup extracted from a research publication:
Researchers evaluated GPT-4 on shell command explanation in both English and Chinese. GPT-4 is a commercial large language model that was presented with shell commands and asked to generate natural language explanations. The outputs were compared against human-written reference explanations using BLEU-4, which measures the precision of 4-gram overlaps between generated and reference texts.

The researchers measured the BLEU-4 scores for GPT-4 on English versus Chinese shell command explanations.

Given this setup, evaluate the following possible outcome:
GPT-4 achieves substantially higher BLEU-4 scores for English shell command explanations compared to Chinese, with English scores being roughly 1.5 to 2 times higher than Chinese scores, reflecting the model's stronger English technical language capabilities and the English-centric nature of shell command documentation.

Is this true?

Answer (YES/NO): NO